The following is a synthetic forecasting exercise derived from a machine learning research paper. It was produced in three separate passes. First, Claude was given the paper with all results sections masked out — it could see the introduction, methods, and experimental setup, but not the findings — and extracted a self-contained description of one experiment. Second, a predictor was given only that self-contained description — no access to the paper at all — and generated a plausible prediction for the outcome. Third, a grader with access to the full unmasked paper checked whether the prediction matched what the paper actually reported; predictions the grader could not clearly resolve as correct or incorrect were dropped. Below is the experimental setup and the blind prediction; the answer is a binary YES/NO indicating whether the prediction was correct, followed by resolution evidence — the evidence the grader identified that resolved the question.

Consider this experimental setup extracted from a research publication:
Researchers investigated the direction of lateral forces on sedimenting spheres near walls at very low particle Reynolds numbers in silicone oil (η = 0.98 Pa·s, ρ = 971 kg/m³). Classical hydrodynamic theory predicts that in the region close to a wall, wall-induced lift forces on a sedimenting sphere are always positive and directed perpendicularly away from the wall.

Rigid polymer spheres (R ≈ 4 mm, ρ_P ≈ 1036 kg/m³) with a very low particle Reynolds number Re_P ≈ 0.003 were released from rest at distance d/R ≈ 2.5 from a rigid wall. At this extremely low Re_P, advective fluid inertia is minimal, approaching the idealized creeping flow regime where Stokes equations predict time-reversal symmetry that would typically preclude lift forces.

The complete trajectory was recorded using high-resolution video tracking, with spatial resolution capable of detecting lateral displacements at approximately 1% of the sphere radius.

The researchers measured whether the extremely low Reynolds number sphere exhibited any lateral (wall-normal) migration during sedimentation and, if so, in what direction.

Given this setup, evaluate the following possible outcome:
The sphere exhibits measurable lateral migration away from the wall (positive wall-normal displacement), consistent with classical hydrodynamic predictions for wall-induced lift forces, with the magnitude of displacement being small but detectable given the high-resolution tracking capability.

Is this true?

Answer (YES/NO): NO